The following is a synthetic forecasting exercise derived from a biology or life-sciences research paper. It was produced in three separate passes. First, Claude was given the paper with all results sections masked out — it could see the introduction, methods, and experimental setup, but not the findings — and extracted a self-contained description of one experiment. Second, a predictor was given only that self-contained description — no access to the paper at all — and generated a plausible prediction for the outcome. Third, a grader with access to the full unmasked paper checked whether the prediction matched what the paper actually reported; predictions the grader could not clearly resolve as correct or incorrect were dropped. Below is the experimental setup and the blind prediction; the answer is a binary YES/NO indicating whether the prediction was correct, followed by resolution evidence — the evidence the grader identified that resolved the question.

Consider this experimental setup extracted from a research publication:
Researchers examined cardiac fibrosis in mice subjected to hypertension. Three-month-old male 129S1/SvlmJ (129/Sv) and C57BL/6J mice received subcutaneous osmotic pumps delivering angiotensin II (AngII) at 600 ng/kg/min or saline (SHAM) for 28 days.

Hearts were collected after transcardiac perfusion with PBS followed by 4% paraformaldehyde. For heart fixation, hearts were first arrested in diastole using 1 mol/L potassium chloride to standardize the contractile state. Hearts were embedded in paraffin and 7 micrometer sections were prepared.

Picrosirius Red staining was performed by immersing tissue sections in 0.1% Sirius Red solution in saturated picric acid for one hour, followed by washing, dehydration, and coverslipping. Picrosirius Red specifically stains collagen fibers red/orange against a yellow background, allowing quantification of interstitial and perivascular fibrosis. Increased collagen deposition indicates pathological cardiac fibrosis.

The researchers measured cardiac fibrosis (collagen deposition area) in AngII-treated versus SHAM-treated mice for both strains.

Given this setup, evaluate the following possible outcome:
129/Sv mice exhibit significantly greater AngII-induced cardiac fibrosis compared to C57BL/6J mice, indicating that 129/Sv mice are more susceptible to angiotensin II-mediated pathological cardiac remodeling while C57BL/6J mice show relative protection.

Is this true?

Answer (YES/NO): NO